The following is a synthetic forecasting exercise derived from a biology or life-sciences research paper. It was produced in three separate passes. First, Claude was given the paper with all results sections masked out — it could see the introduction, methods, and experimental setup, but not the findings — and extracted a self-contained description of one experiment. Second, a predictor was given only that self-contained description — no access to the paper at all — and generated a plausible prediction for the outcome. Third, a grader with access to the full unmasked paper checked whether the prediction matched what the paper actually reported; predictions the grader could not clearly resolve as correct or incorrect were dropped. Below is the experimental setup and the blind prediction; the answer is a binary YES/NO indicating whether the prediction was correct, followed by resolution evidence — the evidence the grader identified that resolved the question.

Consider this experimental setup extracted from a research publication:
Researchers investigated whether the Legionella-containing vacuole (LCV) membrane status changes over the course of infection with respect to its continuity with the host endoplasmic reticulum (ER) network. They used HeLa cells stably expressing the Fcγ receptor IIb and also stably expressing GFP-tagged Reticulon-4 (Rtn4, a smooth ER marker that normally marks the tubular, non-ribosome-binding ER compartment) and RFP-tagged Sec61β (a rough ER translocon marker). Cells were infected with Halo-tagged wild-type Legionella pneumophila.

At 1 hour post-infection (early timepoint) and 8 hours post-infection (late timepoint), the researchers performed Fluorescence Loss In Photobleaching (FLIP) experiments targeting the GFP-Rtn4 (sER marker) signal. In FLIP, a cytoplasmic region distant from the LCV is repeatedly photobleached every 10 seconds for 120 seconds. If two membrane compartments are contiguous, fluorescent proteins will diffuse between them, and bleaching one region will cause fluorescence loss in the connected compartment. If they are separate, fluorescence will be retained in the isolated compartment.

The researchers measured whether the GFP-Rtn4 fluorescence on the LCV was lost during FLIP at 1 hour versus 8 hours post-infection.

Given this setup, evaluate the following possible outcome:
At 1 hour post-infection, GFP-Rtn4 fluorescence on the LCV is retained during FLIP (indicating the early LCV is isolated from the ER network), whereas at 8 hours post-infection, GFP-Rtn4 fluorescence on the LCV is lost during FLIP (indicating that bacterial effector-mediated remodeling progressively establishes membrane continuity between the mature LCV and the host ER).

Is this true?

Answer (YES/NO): NO